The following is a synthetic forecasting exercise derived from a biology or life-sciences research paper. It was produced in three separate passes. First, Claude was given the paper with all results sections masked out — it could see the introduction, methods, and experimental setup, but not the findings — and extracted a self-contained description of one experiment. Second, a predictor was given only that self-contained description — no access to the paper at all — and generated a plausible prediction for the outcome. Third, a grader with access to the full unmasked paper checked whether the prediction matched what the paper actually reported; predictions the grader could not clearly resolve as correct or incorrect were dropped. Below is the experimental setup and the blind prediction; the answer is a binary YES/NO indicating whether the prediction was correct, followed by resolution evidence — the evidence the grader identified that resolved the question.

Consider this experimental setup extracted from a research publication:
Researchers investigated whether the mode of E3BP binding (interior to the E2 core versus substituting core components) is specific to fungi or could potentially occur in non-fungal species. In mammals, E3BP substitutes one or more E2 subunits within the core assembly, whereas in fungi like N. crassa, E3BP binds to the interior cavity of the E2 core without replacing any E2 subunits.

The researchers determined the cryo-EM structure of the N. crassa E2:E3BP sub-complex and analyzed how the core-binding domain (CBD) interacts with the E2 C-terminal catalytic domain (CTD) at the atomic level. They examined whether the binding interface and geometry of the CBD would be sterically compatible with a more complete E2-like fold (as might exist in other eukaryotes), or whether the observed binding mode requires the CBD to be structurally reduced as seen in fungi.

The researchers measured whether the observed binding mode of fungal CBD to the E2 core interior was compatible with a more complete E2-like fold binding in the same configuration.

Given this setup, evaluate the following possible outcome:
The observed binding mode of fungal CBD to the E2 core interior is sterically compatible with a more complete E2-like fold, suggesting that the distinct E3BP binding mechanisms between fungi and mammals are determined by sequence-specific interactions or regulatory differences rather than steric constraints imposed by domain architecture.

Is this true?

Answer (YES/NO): YES